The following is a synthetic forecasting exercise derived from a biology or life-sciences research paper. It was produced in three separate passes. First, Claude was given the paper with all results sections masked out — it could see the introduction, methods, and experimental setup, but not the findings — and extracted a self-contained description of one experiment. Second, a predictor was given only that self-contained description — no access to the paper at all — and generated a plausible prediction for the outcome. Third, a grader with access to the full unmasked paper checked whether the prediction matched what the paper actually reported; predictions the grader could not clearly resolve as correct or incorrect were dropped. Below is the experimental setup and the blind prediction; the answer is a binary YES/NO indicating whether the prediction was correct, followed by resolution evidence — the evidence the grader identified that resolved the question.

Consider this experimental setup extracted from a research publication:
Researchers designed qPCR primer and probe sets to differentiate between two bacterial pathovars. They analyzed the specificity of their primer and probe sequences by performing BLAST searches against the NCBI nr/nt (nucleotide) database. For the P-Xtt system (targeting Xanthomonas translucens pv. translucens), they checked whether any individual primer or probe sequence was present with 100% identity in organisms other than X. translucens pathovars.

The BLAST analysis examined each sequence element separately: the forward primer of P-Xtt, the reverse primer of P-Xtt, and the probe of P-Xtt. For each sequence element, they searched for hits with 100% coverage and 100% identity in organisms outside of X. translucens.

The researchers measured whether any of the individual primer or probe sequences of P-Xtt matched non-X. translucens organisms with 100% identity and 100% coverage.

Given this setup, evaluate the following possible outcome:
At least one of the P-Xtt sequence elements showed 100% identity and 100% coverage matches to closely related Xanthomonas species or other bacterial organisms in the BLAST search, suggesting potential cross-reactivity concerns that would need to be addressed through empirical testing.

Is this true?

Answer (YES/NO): YES